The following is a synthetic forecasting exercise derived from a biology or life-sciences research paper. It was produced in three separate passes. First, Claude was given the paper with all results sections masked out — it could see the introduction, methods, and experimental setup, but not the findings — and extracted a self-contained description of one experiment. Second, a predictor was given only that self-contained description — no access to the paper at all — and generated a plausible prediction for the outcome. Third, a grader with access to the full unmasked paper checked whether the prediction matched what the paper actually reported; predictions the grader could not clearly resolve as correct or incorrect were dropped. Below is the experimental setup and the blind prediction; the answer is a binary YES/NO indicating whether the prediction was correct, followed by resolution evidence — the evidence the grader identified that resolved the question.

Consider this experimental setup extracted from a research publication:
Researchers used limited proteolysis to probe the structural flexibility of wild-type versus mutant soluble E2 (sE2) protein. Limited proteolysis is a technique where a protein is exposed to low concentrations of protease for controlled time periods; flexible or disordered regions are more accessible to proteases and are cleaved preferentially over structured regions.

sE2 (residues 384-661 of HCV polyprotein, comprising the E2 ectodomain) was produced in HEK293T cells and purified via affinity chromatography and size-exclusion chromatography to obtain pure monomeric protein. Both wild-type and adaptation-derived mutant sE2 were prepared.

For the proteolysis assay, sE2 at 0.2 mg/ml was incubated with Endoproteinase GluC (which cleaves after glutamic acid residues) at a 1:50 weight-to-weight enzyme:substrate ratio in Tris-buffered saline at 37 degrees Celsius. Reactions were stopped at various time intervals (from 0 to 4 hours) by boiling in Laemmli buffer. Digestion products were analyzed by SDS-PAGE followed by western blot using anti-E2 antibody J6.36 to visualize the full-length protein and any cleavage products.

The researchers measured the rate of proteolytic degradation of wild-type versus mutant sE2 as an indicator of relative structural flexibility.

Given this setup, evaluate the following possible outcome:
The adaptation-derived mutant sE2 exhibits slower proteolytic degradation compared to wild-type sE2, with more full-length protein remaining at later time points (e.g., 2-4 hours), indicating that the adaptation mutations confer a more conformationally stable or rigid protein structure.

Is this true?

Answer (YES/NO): NO